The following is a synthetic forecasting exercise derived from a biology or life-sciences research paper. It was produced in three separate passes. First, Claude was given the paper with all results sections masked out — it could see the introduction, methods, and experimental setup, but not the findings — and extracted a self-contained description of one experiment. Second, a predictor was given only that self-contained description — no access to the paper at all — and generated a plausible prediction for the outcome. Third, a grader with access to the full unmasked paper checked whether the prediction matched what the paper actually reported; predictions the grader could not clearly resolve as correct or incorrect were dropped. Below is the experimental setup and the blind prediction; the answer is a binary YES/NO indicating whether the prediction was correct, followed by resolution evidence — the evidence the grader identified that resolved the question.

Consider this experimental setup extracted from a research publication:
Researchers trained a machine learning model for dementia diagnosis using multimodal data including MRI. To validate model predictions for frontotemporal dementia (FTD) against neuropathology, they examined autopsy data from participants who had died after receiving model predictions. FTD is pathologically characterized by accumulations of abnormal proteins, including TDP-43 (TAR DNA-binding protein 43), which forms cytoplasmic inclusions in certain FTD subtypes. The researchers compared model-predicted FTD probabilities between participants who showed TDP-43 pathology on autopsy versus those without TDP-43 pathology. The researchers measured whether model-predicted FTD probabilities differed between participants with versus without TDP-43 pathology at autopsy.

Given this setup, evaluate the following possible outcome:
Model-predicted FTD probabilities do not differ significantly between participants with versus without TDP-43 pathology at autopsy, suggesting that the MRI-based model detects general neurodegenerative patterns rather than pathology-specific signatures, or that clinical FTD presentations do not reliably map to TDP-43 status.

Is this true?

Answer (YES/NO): NO